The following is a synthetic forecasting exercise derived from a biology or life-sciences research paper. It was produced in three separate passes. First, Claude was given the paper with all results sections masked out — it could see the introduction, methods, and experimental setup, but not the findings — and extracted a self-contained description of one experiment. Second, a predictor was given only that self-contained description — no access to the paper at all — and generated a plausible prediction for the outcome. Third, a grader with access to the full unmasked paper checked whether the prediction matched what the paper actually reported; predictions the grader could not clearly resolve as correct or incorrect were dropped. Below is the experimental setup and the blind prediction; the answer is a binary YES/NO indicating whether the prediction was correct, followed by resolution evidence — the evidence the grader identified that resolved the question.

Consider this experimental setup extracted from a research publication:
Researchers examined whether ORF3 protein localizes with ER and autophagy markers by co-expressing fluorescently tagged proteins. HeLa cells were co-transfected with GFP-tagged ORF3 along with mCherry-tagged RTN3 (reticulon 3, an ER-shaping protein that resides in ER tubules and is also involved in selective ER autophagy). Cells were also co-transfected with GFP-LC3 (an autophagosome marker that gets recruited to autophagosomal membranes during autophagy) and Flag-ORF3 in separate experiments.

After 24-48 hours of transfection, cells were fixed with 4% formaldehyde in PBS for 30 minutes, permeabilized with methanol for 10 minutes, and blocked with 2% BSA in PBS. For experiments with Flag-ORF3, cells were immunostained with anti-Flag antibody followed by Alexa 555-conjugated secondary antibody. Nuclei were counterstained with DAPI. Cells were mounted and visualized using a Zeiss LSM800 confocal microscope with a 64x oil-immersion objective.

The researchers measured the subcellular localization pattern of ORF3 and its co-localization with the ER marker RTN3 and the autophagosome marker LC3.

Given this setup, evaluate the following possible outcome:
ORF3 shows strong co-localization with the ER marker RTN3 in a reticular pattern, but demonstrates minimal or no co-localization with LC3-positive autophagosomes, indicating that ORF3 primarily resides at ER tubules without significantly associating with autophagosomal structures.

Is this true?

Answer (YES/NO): YES